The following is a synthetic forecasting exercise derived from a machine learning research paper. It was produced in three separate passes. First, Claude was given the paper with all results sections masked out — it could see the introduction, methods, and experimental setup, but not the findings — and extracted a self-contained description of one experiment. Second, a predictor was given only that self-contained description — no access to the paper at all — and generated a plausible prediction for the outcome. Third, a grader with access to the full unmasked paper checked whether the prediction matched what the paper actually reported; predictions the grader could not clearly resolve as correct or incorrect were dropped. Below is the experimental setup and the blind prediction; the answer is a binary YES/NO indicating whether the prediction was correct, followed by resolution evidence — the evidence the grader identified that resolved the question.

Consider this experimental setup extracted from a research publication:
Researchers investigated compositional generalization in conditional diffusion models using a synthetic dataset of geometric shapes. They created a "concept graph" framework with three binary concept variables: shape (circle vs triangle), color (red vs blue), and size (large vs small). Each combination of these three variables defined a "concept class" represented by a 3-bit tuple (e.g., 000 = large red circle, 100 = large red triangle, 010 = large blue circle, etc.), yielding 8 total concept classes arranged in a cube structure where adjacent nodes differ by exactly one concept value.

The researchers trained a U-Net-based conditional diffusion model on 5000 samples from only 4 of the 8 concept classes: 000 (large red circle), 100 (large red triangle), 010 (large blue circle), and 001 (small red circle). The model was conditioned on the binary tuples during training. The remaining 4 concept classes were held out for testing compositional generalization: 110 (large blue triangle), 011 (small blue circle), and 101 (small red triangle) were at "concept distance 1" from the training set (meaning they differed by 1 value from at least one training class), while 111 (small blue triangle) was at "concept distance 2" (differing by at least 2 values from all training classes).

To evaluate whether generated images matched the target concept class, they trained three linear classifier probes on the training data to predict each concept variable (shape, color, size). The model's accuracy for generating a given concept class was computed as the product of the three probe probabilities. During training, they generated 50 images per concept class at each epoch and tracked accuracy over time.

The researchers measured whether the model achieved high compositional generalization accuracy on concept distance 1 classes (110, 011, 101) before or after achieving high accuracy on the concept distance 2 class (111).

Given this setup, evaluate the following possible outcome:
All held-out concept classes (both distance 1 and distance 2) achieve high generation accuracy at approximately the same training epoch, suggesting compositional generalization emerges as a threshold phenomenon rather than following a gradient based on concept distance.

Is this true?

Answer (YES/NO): NO